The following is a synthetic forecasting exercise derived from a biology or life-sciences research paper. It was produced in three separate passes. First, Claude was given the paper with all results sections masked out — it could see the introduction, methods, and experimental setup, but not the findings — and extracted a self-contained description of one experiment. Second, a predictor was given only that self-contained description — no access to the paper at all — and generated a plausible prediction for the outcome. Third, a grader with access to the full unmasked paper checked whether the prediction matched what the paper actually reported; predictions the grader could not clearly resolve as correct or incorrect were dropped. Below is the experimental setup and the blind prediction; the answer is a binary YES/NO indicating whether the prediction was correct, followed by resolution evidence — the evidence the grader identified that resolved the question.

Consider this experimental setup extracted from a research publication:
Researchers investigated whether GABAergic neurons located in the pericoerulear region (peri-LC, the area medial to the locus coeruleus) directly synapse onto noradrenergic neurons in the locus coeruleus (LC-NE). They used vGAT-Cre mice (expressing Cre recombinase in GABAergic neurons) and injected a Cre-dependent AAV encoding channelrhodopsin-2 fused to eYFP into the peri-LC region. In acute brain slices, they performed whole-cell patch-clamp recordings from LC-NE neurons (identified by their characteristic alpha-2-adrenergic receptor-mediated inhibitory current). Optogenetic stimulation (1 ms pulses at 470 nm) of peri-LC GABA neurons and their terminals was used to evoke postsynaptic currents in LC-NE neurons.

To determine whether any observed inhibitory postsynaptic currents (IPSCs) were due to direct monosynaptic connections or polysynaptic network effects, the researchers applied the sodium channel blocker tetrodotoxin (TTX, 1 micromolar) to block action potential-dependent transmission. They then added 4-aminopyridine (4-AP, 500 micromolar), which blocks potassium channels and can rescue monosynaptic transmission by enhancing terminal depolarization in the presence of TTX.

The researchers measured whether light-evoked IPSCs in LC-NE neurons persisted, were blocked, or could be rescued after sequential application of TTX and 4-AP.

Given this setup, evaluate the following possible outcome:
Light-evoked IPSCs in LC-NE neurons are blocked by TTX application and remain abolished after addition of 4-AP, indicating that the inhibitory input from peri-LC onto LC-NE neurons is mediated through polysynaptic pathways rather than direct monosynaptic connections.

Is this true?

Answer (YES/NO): NO